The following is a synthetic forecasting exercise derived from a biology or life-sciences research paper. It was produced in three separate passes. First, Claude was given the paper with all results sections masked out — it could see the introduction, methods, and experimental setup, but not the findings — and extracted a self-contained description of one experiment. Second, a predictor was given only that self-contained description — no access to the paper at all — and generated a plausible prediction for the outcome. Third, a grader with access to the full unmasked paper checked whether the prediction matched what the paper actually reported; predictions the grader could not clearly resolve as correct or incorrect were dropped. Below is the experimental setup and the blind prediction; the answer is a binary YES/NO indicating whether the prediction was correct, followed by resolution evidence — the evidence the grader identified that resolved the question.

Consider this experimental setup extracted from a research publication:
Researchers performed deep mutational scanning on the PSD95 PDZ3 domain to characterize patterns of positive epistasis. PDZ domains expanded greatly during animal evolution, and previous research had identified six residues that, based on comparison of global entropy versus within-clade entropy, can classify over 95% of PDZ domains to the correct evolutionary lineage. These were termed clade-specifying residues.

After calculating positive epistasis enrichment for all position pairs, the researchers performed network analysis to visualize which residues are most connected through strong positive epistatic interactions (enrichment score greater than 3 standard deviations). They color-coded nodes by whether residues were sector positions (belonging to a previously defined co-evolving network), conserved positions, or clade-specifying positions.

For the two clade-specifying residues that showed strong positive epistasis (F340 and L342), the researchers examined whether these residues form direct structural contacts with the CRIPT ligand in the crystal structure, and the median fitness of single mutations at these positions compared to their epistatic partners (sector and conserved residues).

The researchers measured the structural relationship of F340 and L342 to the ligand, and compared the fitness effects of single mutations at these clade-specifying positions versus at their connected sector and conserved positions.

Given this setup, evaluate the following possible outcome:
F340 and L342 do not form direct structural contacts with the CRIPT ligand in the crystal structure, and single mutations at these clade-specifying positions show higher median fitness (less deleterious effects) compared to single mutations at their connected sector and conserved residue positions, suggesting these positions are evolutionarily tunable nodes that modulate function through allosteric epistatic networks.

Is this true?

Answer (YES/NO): YES